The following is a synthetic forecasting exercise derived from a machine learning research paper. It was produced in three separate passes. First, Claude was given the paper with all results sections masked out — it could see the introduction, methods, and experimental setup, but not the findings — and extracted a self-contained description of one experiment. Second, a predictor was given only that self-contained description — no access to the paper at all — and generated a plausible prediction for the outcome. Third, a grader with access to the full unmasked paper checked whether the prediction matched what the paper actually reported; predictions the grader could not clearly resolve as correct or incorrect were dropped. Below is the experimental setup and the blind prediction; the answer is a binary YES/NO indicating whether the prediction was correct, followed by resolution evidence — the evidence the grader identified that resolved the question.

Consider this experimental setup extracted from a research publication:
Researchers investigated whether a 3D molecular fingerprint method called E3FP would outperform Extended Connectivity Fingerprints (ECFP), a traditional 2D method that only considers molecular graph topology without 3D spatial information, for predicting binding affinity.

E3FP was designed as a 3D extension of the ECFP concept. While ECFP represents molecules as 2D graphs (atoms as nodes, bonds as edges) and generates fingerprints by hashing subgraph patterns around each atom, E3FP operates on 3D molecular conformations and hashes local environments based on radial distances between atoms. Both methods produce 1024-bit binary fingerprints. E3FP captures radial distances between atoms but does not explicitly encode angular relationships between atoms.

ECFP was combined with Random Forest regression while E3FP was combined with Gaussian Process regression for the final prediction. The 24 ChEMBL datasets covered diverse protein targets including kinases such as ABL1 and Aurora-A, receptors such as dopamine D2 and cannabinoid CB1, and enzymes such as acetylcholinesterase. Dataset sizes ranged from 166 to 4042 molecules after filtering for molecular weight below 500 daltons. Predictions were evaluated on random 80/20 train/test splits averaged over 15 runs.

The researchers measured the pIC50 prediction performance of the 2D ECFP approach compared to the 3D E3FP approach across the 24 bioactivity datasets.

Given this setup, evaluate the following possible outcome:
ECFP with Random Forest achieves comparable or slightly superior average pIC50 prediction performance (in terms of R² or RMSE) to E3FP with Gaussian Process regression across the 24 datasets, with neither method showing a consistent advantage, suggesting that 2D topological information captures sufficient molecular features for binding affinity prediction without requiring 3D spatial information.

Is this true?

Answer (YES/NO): NO